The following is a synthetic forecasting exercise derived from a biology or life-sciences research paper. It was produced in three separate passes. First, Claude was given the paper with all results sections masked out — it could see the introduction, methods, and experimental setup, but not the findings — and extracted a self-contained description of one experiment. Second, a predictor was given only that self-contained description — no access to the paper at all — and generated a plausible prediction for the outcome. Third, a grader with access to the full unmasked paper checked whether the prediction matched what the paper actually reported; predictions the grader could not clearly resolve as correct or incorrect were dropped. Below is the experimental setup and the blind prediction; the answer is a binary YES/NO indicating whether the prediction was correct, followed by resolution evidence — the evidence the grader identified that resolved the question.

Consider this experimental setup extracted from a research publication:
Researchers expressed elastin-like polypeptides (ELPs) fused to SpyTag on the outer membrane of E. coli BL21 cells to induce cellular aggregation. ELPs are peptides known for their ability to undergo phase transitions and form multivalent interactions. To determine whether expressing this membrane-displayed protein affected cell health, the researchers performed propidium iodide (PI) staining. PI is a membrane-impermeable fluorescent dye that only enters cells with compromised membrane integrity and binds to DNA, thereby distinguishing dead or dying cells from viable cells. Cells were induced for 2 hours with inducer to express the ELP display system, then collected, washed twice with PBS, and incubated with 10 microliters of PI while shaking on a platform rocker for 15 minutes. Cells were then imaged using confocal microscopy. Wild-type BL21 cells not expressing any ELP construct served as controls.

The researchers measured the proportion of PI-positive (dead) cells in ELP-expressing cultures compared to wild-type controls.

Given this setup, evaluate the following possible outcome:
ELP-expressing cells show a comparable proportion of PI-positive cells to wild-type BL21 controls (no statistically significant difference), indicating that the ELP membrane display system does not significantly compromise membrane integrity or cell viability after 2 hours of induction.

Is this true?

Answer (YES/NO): NO